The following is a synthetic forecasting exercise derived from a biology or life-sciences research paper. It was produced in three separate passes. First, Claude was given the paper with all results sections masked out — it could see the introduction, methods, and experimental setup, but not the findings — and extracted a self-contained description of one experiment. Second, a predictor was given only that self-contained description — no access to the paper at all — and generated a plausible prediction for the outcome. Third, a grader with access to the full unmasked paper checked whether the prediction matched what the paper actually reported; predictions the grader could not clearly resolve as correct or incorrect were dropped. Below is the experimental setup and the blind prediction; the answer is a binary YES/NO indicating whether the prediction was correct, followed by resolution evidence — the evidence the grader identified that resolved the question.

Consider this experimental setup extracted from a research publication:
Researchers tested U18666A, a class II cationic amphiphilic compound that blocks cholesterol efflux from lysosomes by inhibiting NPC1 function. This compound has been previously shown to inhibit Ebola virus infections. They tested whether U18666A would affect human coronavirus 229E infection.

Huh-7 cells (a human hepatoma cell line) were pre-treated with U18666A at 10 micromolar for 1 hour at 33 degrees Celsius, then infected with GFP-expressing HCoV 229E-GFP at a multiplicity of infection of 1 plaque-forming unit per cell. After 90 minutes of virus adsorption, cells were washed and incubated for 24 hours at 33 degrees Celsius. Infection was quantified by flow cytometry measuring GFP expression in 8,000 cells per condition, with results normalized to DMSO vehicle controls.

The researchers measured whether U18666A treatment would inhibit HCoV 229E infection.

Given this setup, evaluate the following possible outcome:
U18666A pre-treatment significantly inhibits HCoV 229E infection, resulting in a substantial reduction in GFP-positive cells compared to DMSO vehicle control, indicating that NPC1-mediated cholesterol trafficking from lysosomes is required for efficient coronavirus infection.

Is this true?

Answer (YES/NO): YES